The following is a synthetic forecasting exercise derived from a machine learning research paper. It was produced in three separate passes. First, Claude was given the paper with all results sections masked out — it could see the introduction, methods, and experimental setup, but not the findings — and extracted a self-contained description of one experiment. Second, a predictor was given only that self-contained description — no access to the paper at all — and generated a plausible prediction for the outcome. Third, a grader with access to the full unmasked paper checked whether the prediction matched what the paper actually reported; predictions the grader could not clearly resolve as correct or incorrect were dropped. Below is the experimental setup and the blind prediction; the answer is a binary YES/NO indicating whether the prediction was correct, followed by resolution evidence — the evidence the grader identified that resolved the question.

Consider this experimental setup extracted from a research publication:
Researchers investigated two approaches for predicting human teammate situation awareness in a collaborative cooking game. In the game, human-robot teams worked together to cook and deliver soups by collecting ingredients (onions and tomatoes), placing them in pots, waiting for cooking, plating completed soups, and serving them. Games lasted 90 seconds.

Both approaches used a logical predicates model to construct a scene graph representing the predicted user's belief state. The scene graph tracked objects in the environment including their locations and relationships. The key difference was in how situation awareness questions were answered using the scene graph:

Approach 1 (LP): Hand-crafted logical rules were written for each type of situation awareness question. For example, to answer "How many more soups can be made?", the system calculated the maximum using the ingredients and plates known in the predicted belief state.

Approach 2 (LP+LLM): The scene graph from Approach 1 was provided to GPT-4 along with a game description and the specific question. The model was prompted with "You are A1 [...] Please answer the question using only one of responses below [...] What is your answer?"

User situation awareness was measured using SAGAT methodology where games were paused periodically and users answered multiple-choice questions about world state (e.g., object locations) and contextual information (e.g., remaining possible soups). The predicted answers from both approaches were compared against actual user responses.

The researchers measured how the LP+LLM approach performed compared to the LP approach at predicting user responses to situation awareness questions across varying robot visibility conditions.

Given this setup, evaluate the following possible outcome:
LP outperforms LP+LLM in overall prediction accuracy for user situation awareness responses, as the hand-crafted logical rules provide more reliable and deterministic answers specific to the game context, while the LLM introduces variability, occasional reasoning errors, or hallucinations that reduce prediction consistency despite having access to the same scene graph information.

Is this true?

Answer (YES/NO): NO